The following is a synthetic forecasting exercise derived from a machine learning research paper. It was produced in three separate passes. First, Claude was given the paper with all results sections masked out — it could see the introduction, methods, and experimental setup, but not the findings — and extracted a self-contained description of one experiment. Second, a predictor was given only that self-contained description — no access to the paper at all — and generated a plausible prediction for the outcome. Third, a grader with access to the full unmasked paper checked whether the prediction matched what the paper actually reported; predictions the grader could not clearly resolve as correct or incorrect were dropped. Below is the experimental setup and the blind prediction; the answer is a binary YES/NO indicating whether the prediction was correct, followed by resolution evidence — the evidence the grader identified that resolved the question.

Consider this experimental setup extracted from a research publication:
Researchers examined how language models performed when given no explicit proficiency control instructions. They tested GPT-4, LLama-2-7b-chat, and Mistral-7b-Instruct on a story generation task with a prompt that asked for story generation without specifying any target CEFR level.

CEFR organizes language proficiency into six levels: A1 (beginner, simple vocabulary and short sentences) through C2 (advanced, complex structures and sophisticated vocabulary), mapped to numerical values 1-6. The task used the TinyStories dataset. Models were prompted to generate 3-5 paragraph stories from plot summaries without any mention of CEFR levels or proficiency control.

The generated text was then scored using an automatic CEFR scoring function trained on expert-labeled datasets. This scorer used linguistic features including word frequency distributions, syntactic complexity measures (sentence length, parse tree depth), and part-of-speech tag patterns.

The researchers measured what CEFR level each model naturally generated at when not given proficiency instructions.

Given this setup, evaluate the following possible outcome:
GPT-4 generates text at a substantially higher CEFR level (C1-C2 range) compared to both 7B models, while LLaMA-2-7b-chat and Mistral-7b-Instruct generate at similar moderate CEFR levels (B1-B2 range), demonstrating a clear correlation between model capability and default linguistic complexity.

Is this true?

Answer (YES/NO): NO